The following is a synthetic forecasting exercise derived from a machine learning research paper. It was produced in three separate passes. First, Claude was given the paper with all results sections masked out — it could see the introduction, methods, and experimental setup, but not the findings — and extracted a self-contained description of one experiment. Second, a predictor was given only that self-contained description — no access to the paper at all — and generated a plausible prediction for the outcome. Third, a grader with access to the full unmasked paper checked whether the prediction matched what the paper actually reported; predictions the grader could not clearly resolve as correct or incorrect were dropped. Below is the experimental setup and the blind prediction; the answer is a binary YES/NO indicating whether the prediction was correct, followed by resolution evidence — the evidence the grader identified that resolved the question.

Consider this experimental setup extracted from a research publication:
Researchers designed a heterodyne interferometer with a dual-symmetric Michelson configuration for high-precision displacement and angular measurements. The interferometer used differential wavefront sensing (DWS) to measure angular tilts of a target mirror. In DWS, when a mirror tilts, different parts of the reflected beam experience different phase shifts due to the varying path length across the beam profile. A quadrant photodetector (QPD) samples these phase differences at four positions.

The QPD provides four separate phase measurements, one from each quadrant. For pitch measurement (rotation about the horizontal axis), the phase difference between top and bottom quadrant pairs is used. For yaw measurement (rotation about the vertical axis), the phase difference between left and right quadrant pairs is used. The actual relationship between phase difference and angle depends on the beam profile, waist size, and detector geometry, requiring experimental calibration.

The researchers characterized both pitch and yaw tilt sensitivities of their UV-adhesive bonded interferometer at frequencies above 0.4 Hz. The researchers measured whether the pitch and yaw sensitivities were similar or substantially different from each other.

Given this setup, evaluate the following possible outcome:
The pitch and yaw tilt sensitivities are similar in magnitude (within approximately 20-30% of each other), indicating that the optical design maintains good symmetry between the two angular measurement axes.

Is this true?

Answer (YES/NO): YES